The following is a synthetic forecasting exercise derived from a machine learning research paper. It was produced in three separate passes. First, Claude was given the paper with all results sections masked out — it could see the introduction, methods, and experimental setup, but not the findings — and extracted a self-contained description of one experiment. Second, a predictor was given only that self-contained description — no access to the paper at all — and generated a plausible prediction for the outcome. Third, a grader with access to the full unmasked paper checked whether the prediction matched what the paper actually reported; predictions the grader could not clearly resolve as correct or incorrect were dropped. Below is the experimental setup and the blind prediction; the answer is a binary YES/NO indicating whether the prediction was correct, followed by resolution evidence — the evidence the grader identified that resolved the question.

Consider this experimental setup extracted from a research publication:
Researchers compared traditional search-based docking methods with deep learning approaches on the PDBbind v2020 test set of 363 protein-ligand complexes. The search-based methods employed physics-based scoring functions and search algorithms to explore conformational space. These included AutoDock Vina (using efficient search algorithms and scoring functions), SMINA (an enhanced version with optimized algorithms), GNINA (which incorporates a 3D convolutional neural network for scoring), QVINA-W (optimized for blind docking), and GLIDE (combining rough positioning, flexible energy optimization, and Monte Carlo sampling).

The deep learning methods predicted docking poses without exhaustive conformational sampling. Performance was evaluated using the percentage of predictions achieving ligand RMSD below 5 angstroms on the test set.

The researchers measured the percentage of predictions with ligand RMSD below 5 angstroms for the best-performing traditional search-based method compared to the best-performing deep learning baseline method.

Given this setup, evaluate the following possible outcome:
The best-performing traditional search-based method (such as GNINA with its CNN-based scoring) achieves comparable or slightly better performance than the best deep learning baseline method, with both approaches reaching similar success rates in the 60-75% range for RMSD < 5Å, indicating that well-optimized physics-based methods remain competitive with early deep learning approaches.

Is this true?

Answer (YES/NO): NO